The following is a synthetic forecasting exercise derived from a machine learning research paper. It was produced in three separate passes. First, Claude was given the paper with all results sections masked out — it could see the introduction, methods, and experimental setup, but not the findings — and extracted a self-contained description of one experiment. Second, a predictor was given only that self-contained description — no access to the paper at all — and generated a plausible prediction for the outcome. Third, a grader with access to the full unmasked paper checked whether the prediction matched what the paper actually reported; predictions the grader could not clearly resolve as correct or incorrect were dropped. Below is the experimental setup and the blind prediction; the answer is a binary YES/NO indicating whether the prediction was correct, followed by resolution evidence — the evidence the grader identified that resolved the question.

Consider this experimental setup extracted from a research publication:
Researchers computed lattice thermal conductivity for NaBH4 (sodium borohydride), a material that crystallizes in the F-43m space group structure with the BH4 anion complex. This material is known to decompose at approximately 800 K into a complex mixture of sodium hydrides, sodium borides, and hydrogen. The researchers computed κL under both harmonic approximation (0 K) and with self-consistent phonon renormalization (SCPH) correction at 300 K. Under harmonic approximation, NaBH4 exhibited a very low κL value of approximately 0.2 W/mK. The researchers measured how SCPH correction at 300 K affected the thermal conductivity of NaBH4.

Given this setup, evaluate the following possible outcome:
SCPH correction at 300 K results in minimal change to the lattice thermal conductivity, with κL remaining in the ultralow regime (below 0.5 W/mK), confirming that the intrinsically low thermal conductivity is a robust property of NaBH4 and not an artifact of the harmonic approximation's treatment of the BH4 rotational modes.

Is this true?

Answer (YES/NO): NO